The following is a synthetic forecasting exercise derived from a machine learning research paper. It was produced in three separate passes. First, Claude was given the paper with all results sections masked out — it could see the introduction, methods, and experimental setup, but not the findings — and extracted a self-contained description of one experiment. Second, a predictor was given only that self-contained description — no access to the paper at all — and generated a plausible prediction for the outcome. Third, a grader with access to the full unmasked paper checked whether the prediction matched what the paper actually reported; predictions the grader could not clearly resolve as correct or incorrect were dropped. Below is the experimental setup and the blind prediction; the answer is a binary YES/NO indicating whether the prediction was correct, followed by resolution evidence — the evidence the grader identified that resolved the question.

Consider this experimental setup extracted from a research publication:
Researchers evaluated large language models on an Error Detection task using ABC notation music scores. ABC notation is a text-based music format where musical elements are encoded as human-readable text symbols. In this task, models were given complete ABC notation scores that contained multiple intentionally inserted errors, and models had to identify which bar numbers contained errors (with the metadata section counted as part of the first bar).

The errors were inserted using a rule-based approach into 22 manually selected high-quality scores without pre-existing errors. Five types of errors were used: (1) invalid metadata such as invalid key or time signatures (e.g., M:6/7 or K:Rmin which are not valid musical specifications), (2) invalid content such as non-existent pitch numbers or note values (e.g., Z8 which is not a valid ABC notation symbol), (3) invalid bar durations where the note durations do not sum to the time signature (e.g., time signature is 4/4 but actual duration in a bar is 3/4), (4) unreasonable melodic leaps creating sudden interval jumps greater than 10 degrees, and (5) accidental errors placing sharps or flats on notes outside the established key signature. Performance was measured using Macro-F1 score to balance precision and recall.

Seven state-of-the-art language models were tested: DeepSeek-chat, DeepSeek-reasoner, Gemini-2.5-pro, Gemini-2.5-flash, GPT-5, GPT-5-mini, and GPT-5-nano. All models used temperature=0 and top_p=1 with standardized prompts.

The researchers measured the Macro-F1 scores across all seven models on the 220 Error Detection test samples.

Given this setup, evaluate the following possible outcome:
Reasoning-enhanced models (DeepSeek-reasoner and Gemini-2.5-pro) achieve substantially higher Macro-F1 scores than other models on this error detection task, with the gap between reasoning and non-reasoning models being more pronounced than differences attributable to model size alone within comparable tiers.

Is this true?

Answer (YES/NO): NO